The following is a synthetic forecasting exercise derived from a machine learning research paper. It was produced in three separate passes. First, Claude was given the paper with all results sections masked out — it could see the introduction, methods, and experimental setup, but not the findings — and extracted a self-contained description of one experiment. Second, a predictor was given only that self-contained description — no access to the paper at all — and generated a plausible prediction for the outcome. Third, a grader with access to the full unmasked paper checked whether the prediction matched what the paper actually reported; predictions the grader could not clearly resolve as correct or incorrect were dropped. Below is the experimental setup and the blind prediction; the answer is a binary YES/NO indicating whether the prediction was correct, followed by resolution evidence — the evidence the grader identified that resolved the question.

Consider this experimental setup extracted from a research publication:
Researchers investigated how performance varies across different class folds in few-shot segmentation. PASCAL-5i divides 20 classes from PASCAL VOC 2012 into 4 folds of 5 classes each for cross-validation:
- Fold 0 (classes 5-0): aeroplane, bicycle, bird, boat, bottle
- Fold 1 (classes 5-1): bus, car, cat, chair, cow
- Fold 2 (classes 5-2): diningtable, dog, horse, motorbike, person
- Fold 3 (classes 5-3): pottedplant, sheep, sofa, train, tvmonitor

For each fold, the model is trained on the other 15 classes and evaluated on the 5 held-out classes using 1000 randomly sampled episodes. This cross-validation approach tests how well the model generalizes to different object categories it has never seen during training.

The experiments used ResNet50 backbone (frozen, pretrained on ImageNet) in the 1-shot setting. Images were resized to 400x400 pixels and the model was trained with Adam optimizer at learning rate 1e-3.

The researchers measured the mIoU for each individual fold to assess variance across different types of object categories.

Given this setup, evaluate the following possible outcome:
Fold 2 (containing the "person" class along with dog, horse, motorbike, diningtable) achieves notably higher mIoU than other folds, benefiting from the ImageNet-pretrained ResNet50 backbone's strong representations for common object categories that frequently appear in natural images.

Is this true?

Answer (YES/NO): NO